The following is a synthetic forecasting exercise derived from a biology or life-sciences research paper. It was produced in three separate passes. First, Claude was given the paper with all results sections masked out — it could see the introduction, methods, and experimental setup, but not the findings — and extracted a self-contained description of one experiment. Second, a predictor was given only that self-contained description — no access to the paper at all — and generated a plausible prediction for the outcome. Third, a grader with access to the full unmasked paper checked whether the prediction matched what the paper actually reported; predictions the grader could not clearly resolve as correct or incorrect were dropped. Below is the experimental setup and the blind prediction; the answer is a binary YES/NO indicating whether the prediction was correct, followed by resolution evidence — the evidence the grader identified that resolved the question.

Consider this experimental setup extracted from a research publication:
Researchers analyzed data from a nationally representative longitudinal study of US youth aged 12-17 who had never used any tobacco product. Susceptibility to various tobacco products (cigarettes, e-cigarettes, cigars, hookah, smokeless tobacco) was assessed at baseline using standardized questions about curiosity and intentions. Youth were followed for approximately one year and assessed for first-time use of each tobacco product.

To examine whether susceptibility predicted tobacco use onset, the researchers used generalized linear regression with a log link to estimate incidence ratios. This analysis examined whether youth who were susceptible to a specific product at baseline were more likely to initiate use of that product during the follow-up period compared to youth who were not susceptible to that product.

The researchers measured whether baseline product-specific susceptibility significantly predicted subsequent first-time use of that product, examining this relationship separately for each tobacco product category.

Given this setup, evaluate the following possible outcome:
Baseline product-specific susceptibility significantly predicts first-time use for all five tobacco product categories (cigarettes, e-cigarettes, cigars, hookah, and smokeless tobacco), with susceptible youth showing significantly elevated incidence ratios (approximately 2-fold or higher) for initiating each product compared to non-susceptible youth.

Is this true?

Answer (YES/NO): NO